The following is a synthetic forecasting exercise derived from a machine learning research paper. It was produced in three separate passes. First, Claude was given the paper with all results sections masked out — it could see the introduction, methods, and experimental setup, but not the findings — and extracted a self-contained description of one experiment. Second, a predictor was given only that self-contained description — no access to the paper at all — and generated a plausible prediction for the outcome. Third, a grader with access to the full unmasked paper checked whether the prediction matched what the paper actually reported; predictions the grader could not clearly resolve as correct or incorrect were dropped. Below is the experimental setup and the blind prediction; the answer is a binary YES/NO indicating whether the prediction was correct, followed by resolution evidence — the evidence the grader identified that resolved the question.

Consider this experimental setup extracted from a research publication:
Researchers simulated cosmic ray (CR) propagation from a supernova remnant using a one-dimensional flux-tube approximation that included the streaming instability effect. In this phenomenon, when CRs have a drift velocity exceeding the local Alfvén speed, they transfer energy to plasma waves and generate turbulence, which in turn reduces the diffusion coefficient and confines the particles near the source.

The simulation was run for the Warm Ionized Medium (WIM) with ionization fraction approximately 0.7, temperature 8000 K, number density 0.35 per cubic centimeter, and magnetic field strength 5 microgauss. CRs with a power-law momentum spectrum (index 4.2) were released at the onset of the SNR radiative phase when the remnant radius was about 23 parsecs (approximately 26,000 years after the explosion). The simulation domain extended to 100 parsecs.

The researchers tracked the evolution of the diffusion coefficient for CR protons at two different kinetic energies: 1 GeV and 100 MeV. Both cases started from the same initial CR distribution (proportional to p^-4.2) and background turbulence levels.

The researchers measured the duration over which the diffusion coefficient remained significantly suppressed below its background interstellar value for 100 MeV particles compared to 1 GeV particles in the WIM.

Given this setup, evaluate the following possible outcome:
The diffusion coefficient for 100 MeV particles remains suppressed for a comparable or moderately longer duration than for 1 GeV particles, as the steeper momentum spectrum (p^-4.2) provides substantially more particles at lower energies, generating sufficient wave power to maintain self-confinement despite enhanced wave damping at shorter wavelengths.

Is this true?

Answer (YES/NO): NO